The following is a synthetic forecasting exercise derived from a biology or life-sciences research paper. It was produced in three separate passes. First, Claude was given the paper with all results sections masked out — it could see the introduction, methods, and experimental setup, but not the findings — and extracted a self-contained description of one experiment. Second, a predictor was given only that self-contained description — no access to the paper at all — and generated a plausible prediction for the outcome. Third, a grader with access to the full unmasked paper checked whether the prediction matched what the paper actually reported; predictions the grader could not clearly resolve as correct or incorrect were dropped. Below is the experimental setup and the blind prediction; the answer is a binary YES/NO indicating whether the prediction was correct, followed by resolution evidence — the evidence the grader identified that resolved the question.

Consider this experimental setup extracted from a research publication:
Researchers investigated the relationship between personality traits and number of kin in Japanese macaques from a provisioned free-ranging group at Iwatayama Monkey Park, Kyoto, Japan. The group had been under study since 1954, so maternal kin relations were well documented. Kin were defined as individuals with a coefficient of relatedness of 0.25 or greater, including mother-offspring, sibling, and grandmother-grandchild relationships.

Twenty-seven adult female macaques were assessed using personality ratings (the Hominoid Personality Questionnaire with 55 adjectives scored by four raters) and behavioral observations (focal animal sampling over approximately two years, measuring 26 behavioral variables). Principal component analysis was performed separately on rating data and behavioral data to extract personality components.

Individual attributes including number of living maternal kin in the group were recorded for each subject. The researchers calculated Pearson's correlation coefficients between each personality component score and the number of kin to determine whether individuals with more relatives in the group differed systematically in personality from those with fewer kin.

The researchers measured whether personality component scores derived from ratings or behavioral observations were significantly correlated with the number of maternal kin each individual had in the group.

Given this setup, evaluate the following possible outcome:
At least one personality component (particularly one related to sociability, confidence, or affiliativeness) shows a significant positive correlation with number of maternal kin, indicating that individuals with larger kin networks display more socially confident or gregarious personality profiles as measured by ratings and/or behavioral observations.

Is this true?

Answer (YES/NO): NO